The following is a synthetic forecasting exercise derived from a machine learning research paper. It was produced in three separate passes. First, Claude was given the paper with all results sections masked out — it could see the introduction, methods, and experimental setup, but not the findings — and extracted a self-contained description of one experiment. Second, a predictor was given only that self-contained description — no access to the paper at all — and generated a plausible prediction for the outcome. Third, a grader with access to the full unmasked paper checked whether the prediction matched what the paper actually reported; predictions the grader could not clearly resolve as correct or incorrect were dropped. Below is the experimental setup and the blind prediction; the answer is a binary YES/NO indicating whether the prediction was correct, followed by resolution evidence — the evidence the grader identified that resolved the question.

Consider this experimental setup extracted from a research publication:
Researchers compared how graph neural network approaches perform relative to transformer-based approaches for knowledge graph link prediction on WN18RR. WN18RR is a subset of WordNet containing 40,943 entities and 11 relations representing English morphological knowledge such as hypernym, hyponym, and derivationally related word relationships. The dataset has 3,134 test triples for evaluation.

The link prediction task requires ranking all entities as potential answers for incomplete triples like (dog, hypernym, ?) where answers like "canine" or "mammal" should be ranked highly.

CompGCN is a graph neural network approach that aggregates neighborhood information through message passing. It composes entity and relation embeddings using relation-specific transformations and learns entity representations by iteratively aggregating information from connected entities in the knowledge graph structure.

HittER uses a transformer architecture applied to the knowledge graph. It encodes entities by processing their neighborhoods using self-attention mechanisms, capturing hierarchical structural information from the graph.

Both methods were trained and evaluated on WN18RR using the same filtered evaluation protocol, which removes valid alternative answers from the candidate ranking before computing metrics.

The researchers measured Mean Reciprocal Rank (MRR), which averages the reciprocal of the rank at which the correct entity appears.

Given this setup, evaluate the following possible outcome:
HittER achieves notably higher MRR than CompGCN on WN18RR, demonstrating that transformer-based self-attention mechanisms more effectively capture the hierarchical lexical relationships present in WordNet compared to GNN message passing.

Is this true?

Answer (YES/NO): NO